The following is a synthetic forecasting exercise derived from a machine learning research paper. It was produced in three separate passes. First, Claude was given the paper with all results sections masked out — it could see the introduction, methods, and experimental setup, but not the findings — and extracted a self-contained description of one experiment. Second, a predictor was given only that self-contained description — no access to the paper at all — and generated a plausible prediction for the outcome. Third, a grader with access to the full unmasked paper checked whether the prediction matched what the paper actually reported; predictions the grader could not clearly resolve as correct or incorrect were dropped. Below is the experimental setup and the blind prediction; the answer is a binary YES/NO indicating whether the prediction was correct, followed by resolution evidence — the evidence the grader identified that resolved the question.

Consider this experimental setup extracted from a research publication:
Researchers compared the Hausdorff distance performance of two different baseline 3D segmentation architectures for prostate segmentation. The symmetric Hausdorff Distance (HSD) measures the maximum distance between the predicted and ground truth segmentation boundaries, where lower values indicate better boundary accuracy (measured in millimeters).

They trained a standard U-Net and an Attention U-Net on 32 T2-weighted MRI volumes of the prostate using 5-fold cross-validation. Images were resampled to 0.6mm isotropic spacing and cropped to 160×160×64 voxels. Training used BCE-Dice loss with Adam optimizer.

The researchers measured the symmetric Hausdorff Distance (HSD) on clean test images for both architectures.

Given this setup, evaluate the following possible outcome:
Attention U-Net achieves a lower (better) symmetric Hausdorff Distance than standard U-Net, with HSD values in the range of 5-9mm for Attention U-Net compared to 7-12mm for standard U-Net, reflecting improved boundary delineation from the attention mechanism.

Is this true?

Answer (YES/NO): NO